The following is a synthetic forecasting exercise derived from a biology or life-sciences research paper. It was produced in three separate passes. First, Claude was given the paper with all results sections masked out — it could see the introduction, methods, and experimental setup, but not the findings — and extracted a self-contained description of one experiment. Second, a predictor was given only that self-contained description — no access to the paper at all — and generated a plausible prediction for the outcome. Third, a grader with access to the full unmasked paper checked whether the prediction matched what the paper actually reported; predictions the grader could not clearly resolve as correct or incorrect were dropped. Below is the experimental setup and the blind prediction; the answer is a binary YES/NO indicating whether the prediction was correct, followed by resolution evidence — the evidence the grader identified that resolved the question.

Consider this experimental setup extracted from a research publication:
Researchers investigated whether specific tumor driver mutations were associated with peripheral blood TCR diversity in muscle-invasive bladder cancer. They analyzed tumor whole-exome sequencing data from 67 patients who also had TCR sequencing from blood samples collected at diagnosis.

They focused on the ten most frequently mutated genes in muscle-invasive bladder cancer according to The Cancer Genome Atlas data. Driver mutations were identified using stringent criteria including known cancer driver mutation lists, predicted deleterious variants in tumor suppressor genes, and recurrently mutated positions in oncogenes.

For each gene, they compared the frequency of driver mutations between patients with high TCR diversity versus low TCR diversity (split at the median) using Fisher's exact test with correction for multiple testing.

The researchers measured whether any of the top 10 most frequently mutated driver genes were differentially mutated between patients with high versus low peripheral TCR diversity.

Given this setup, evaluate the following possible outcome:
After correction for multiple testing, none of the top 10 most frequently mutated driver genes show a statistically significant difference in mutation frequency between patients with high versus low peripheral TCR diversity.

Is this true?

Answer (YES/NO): YES